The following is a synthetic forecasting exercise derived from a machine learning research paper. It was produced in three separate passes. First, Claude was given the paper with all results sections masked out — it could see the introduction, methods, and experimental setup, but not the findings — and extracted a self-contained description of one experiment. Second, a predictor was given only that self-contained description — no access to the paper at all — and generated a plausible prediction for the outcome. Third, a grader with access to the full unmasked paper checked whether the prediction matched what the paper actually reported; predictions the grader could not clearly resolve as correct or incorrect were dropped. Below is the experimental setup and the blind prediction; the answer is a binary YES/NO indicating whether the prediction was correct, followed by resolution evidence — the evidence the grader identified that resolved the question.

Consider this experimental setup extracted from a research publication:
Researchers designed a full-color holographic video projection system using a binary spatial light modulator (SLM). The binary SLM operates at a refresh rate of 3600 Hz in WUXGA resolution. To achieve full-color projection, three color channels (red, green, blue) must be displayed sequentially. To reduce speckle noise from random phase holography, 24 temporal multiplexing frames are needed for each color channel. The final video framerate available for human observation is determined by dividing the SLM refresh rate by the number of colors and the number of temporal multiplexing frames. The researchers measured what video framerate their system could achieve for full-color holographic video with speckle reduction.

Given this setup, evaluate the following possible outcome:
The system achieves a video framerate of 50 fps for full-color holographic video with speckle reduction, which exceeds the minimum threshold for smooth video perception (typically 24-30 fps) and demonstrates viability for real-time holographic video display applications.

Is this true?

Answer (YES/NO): YES